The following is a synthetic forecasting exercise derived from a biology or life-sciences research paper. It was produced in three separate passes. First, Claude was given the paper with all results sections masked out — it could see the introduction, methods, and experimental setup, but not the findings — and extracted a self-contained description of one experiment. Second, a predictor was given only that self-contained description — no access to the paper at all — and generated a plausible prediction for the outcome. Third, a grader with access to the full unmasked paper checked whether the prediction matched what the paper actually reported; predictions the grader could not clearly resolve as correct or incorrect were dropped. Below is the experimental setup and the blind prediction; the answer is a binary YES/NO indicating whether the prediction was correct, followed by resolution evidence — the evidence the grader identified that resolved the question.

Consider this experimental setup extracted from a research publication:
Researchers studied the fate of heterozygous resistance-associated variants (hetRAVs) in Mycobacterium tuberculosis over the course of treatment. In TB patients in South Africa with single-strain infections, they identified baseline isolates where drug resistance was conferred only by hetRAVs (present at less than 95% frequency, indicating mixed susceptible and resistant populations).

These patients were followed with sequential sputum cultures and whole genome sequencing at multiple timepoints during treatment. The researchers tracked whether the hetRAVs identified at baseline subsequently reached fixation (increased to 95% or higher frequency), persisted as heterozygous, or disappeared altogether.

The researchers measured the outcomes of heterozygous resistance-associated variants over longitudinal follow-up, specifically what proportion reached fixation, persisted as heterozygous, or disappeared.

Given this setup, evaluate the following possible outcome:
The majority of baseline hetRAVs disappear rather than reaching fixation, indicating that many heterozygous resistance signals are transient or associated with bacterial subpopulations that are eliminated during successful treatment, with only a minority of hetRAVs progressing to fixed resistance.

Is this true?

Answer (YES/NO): NO